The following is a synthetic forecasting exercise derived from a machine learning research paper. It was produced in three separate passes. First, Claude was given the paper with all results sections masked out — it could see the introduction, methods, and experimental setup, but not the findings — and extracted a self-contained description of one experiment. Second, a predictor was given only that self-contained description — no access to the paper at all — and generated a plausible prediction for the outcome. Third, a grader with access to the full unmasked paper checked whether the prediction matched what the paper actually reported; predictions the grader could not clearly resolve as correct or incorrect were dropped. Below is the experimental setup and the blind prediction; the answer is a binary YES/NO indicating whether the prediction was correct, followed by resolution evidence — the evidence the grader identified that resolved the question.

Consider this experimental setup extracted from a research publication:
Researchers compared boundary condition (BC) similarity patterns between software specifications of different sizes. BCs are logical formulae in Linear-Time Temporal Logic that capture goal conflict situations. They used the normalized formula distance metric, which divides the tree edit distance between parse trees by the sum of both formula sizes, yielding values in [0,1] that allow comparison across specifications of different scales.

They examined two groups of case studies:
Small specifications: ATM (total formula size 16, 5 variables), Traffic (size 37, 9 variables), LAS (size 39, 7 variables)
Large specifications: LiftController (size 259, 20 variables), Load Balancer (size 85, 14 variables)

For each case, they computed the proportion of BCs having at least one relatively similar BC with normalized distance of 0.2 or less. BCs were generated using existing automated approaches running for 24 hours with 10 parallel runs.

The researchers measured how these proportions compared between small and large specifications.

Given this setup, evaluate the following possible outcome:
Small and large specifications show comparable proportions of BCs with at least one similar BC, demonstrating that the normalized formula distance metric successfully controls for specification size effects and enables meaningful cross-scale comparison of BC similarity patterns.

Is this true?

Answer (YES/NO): NO